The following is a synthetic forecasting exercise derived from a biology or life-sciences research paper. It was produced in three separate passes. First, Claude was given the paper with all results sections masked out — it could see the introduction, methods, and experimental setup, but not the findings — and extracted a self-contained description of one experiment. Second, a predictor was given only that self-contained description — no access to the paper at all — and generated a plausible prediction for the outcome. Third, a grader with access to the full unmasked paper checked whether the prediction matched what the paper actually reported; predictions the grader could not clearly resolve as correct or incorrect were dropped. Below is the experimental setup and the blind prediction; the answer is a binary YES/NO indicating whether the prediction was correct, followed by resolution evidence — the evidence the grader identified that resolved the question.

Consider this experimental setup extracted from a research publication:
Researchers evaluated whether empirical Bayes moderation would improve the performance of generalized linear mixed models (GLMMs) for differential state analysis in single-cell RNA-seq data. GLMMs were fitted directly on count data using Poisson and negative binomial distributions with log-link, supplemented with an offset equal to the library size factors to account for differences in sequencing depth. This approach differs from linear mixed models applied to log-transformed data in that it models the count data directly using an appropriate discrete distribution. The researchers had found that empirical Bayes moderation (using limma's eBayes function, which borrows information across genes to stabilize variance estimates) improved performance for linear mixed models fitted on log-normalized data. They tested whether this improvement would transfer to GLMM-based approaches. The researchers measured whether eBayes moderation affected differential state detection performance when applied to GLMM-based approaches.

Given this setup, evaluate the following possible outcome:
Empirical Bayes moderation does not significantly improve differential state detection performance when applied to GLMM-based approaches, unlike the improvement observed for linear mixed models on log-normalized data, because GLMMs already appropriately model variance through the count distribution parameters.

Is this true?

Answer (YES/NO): YES